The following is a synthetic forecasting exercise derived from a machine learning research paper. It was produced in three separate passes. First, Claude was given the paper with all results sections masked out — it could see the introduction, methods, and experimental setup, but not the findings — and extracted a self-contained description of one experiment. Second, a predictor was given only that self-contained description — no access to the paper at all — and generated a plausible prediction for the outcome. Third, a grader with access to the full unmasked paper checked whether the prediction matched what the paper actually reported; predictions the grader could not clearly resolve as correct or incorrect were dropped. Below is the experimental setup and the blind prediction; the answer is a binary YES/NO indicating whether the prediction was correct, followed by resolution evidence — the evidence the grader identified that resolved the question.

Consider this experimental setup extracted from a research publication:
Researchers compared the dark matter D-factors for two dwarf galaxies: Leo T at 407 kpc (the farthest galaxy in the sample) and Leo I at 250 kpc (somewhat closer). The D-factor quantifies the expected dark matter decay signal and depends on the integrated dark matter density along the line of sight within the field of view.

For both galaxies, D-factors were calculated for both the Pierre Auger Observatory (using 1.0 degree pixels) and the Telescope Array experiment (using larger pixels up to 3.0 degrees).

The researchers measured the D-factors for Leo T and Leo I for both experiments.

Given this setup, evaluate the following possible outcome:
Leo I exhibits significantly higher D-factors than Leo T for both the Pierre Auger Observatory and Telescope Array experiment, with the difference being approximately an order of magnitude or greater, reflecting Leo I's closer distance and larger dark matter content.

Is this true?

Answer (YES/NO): NO